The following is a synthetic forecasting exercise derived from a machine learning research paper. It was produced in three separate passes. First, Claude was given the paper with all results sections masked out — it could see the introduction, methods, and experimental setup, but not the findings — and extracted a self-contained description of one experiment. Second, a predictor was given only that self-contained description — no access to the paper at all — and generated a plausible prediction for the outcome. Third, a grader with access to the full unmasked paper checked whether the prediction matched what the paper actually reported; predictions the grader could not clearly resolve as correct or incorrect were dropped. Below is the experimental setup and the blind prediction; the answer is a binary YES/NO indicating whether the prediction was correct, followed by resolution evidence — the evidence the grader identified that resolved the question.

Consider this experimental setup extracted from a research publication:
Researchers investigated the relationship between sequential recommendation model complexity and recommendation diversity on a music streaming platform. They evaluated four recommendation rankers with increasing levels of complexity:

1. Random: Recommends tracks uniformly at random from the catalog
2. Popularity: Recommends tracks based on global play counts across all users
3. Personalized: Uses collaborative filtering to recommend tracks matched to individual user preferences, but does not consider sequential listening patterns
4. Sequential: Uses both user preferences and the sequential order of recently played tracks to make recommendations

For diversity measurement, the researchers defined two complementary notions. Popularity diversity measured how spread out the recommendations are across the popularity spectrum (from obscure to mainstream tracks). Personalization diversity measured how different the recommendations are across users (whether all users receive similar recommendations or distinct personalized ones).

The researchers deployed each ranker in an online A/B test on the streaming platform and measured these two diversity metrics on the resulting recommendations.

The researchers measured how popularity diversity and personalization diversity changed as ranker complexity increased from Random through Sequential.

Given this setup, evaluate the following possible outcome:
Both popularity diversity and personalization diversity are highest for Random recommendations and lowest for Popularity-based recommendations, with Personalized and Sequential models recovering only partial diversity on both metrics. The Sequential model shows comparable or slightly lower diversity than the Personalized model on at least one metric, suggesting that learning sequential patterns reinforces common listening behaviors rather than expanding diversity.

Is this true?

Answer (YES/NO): NO